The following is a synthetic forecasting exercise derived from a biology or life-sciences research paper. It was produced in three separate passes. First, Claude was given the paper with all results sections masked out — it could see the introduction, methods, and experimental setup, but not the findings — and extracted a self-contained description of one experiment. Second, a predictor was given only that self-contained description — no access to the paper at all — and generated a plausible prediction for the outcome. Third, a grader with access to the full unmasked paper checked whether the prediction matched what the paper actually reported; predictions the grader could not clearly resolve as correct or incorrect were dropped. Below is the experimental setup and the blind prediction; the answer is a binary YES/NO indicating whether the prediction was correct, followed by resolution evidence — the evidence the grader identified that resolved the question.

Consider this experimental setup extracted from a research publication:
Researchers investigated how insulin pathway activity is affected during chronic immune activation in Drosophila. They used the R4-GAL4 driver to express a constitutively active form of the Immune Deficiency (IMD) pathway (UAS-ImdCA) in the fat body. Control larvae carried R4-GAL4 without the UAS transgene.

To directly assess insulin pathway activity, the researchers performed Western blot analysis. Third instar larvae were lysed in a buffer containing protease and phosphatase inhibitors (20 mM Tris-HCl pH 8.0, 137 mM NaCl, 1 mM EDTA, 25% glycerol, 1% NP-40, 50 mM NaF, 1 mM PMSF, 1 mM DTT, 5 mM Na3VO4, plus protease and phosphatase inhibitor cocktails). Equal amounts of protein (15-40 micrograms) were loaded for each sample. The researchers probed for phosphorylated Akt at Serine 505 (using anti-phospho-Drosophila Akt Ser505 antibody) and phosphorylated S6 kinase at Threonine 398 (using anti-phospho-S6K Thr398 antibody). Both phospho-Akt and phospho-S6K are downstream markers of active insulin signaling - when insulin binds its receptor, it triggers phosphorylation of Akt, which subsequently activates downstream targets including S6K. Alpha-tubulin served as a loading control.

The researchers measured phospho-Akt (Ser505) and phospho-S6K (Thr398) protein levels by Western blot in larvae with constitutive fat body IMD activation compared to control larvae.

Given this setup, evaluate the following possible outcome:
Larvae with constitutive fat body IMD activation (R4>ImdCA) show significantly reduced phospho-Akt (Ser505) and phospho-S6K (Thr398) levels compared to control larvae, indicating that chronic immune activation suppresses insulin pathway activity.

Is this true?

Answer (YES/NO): NO